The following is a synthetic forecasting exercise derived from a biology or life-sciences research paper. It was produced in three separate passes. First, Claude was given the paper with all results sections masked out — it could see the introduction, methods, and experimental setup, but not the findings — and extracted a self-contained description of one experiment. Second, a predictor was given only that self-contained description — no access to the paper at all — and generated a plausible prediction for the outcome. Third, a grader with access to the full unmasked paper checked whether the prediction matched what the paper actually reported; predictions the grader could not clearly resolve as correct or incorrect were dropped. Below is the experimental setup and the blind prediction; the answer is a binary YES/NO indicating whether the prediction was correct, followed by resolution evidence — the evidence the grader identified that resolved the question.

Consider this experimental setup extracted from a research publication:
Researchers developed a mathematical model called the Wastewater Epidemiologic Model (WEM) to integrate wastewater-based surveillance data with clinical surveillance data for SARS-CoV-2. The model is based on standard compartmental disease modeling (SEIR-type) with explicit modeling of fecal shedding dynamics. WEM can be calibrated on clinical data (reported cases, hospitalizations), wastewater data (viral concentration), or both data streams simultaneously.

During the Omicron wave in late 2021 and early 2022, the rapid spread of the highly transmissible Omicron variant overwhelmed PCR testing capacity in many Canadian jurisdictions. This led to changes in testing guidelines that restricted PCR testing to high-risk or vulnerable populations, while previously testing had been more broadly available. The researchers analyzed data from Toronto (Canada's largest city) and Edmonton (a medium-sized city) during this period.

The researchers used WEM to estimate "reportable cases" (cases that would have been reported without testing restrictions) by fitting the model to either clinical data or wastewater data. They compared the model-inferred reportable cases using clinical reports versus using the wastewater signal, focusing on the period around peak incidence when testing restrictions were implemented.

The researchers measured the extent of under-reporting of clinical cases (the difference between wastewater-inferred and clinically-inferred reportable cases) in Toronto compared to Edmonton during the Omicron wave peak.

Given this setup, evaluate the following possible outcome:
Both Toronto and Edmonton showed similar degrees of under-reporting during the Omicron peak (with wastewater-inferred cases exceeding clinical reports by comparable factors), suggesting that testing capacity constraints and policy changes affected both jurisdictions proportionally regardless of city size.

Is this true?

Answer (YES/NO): NO